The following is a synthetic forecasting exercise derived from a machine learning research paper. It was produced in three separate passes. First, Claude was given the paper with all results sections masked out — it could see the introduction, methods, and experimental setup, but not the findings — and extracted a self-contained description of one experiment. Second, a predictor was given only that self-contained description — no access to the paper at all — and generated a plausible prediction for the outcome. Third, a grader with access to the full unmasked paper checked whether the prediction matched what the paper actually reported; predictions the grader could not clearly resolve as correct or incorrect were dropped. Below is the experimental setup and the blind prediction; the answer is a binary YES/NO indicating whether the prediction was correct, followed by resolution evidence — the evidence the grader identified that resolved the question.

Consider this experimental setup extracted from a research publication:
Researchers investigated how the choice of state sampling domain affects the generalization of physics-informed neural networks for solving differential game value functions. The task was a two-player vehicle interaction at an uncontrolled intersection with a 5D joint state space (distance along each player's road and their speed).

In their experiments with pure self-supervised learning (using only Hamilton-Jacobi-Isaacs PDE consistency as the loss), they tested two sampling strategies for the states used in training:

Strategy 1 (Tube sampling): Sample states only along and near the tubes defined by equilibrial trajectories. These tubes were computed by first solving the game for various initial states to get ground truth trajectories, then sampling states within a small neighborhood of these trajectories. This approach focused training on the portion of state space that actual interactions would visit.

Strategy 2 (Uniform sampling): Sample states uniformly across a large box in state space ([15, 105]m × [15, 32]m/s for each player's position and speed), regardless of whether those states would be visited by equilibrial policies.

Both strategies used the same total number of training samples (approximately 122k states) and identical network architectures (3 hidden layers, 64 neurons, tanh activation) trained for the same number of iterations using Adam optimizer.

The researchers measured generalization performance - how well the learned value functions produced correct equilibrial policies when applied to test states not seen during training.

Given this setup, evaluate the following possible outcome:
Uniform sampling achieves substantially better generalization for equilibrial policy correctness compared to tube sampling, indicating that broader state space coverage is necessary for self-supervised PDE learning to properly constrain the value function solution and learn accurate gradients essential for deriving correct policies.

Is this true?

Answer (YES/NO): YES